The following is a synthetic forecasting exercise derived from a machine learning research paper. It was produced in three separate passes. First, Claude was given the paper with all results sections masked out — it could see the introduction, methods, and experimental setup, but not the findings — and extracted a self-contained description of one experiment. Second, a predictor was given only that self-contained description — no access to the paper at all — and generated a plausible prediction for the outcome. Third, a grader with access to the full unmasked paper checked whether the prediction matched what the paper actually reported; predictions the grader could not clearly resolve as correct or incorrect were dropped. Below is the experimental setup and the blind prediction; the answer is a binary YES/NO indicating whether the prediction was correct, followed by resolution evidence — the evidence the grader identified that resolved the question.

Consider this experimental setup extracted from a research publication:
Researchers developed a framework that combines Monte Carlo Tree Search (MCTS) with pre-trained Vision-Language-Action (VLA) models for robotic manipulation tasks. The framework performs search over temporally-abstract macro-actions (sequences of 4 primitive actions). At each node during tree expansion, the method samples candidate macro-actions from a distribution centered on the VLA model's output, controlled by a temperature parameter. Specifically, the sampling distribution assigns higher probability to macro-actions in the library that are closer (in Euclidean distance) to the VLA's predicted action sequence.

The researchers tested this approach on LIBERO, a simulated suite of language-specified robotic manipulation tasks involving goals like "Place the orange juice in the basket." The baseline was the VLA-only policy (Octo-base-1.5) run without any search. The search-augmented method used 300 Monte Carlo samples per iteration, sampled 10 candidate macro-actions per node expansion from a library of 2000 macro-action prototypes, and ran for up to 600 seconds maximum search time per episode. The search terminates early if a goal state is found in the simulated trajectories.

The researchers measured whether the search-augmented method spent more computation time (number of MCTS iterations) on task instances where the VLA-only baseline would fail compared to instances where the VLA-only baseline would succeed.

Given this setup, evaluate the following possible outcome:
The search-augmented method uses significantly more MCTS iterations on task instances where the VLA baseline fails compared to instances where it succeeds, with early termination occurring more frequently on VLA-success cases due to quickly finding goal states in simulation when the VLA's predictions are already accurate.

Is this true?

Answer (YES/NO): YES